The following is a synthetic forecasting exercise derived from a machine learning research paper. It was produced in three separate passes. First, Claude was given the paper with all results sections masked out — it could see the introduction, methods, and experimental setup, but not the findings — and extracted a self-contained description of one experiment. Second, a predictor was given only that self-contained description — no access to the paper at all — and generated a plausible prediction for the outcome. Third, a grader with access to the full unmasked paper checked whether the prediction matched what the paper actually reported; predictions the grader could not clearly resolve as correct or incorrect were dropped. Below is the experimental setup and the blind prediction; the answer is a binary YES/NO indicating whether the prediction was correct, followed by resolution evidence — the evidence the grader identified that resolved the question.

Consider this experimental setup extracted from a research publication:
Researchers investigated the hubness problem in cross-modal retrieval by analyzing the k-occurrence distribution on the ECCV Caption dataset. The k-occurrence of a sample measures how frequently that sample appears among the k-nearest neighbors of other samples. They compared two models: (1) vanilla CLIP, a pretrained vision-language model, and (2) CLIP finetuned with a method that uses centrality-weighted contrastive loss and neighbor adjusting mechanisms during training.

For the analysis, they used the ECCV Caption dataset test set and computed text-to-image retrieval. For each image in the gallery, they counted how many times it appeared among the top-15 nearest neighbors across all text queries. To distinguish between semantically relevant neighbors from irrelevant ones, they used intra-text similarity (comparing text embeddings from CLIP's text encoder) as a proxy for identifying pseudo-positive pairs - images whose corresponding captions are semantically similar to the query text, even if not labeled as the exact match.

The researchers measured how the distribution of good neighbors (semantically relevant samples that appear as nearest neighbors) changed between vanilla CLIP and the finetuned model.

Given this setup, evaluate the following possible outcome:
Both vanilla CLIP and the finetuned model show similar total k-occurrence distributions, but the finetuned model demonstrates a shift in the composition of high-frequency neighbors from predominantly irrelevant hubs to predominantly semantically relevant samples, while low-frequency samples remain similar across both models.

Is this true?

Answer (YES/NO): NO